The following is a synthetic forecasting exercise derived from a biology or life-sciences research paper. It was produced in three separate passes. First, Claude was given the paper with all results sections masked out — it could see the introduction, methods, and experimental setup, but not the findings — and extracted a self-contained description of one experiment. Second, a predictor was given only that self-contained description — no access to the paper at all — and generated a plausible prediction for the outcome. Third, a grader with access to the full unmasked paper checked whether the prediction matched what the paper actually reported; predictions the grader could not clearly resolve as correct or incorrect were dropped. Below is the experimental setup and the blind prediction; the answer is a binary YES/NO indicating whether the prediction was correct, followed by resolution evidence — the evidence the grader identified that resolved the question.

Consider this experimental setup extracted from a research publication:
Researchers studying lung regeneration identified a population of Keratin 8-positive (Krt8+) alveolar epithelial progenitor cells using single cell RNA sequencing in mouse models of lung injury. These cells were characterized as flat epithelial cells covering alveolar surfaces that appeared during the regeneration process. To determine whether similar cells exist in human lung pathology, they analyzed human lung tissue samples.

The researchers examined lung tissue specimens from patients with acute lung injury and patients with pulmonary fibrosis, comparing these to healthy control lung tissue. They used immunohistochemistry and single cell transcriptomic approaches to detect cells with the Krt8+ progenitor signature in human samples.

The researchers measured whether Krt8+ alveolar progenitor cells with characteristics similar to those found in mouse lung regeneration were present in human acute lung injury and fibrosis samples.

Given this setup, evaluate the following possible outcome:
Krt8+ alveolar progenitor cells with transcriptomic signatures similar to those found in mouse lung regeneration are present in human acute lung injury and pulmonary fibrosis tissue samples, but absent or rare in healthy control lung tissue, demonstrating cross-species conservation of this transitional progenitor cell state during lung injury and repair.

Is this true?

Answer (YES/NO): NO